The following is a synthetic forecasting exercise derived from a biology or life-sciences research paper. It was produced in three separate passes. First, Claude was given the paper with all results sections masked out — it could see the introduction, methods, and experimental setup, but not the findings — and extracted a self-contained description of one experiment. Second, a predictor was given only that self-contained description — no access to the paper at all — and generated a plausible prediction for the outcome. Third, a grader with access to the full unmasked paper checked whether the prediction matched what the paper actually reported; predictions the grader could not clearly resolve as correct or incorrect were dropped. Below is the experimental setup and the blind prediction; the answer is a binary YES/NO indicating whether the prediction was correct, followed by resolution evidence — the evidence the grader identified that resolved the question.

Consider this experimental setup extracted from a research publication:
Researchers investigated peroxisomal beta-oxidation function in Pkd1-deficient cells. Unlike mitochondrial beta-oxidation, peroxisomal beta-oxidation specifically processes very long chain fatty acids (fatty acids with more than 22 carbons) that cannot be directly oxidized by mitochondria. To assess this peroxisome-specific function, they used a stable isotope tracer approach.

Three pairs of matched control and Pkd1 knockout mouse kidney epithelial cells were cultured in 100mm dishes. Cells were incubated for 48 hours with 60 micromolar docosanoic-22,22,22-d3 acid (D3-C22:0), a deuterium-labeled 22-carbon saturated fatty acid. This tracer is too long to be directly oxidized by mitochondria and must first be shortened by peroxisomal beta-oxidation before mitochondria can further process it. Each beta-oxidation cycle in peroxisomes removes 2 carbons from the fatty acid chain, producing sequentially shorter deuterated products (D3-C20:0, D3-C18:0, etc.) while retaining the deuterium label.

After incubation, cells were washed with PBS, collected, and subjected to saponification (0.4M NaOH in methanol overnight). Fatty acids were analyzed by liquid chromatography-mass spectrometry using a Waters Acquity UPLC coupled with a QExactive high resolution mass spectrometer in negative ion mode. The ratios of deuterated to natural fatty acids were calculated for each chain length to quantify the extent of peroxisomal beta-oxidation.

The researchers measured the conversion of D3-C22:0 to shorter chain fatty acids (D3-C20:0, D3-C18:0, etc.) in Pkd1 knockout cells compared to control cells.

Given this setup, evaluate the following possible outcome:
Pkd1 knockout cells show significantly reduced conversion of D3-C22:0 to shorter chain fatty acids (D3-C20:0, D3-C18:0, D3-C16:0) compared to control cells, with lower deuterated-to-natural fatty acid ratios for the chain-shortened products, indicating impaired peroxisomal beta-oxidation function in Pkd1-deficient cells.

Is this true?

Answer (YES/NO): NO